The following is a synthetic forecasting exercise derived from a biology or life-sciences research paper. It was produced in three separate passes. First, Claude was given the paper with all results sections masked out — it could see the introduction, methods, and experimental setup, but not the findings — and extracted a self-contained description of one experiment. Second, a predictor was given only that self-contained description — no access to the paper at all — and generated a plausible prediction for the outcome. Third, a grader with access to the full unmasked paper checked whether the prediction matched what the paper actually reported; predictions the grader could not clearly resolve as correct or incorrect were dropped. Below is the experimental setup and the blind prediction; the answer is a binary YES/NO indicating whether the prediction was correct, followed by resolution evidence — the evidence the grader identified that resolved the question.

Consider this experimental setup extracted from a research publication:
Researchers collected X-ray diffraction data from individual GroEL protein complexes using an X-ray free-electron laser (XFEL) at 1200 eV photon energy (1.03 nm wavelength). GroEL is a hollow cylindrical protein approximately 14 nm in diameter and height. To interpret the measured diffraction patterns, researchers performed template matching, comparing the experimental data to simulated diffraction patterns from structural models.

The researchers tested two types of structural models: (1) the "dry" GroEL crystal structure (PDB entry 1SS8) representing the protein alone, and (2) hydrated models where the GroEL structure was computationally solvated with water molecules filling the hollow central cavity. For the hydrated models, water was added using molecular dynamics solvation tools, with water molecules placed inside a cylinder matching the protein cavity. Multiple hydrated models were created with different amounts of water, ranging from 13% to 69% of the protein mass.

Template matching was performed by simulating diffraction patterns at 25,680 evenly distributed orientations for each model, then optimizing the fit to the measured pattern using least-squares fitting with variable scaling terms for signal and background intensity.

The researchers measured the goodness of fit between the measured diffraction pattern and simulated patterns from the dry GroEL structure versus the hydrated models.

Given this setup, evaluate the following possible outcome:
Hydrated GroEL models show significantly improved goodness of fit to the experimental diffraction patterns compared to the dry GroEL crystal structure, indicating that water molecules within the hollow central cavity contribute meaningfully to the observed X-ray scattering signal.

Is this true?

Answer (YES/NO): YES